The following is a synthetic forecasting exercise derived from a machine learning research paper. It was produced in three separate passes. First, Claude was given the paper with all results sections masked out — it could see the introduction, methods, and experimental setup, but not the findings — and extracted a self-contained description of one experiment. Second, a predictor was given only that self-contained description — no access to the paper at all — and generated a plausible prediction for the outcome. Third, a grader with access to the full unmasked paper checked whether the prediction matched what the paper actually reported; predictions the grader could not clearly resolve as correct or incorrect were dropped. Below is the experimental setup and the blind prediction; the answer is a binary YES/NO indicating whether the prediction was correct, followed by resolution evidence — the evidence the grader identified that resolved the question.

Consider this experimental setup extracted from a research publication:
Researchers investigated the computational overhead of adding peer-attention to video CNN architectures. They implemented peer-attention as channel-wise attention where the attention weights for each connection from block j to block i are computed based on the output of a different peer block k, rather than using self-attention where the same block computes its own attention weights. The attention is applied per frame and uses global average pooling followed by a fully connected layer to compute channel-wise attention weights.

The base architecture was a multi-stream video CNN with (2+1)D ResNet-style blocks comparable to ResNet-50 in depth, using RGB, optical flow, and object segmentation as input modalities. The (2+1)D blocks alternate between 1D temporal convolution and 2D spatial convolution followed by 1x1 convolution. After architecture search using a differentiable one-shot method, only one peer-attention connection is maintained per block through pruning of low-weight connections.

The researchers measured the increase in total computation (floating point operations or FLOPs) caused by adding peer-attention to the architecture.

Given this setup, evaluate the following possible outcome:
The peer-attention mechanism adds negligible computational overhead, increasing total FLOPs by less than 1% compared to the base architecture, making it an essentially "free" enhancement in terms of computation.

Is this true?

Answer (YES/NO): YES